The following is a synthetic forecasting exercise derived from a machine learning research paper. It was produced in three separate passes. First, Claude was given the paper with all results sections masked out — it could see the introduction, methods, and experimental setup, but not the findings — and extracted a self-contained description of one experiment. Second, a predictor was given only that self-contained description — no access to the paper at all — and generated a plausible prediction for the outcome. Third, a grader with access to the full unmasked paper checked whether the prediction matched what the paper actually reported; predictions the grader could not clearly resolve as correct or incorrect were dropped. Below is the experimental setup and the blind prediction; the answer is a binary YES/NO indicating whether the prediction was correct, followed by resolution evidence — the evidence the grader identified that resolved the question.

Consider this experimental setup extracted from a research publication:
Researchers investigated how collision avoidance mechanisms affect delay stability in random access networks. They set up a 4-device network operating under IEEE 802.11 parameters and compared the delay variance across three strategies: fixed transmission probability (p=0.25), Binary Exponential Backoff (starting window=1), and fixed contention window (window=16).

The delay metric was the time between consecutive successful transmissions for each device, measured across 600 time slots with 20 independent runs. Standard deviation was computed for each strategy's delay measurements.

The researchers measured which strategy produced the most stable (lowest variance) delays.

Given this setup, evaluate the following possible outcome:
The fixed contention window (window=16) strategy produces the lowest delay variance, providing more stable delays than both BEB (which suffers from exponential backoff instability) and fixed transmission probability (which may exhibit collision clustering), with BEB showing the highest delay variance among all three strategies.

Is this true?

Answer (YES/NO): YES